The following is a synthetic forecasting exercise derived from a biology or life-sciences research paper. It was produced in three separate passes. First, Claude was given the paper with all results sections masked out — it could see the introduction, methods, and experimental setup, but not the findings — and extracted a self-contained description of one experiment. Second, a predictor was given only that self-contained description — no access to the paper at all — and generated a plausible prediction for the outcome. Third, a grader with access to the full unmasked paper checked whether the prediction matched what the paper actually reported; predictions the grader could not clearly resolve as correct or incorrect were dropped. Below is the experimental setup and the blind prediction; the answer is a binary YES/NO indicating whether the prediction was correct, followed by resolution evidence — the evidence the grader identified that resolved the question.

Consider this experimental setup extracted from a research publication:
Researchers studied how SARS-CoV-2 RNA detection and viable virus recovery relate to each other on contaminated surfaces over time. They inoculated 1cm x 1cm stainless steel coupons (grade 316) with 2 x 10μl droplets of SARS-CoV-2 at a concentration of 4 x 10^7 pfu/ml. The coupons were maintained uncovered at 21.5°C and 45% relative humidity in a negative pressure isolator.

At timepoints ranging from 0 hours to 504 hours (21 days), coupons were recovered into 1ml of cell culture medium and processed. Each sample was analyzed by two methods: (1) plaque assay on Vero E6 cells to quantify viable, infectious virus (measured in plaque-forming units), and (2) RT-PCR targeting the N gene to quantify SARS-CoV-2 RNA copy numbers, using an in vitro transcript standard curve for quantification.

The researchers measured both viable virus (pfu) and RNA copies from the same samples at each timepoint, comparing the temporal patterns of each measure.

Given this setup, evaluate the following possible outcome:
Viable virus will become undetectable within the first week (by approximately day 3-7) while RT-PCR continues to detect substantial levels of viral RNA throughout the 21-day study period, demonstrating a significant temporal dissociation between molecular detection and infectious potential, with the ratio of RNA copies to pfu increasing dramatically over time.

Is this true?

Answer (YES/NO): YES